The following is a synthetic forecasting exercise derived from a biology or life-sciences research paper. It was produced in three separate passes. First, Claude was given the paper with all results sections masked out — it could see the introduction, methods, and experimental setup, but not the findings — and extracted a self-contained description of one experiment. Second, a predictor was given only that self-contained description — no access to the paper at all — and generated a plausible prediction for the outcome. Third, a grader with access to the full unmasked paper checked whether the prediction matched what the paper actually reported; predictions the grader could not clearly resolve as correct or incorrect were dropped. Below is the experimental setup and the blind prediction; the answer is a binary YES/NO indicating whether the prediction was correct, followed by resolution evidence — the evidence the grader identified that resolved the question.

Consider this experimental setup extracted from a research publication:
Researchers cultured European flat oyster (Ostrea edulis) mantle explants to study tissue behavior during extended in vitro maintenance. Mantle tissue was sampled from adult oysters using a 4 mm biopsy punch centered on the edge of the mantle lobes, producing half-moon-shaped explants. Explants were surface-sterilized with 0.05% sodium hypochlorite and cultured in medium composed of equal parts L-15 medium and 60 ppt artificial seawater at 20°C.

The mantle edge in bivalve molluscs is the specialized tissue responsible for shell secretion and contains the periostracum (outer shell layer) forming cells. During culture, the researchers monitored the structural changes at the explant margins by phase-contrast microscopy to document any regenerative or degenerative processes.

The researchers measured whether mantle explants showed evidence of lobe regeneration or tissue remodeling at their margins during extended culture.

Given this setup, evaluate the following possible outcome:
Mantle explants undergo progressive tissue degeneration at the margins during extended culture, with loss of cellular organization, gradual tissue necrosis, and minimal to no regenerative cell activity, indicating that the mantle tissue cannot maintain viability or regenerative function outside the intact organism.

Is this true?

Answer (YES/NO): NO